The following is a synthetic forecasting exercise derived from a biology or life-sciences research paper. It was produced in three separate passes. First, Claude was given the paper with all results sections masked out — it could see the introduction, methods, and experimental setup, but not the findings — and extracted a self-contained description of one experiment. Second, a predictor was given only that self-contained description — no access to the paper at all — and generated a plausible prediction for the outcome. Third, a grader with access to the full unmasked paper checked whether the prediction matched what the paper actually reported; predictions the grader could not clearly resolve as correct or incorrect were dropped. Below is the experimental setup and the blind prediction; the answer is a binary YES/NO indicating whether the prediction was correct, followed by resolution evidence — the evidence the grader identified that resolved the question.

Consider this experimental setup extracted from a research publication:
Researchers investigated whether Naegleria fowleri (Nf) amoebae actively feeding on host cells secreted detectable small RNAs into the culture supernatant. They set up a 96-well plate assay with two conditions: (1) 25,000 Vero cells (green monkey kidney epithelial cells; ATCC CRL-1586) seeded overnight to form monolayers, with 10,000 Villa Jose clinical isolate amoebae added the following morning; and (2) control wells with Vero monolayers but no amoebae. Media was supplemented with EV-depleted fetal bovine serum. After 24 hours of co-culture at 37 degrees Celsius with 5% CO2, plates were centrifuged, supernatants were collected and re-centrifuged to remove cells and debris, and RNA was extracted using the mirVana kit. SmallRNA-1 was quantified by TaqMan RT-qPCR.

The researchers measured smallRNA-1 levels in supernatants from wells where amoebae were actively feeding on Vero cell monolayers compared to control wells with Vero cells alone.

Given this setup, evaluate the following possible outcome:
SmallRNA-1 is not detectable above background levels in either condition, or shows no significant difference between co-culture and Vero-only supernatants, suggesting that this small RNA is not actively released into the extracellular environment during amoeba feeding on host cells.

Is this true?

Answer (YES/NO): NO